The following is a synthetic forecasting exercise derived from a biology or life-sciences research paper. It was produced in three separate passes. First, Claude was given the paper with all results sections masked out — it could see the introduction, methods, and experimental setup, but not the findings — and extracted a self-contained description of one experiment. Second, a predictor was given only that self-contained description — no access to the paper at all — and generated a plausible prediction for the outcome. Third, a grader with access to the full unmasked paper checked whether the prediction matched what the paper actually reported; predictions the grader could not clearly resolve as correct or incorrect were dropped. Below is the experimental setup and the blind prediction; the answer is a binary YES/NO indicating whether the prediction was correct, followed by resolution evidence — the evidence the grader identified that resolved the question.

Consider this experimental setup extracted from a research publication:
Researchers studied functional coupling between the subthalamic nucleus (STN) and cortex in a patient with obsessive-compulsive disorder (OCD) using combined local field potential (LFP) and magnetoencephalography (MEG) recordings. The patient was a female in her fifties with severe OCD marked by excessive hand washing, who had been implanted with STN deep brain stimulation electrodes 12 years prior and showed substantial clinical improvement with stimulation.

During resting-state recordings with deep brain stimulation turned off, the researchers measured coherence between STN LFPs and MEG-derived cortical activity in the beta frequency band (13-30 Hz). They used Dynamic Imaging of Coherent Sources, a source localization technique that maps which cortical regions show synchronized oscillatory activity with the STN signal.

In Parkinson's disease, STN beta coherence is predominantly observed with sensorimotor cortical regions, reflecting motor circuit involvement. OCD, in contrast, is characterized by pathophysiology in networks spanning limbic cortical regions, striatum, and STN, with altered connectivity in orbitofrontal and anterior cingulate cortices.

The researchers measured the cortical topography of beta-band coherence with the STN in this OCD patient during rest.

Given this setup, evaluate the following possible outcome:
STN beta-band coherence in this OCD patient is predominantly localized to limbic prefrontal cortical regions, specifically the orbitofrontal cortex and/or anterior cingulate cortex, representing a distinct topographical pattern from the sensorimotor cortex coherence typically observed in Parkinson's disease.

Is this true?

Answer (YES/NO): NO